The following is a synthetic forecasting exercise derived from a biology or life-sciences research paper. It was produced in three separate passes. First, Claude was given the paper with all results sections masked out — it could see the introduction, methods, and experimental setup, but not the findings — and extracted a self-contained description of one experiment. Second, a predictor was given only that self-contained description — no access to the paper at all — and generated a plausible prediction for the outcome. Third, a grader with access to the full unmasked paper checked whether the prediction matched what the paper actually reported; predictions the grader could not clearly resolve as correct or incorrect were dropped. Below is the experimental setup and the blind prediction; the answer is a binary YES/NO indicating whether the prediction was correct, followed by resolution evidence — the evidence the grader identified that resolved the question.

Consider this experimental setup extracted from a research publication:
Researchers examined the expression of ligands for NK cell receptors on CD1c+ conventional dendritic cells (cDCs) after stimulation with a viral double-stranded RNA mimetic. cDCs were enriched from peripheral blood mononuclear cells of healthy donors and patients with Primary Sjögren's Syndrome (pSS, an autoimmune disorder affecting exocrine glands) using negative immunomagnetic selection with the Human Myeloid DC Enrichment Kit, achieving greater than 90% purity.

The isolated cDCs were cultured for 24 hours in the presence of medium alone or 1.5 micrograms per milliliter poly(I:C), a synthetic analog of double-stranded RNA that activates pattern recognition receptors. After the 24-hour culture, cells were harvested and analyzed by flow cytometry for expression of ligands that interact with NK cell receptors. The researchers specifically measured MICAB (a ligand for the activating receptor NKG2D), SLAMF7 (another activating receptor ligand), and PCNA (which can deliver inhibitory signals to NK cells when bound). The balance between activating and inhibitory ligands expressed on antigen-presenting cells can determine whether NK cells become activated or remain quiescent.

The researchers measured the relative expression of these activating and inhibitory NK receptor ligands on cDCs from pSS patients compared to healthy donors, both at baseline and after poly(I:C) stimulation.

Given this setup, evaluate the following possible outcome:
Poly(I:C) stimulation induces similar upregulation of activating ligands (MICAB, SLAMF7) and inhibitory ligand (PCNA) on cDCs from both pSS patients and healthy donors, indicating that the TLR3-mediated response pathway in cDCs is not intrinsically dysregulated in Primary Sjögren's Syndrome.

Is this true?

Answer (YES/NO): NO